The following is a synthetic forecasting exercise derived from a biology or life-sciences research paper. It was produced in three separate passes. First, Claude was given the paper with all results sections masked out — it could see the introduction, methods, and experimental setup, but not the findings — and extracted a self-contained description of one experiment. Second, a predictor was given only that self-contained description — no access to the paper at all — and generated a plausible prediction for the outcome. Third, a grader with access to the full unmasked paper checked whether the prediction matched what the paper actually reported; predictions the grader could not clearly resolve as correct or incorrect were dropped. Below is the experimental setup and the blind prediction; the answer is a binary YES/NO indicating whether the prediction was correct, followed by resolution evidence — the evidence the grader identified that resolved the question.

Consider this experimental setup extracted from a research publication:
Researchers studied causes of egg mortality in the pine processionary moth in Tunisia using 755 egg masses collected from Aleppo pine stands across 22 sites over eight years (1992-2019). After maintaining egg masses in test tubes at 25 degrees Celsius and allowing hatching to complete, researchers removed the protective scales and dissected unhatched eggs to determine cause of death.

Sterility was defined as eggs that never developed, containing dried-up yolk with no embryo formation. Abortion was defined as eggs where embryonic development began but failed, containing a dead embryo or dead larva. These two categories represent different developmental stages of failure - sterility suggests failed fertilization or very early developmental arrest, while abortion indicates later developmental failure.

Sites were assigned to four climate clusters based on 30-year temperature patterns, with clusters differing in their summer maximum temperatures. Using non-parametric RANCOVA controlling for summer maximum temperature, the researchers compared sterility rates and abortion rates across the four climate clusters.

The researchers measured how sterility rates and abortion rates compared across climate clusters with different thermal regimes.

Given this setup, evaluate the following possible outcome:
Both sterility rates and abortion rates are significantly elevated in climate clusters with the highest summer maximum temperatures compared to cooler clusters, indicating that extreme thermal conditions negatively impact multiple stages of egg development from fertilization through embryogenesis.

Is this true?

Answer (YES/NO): NO